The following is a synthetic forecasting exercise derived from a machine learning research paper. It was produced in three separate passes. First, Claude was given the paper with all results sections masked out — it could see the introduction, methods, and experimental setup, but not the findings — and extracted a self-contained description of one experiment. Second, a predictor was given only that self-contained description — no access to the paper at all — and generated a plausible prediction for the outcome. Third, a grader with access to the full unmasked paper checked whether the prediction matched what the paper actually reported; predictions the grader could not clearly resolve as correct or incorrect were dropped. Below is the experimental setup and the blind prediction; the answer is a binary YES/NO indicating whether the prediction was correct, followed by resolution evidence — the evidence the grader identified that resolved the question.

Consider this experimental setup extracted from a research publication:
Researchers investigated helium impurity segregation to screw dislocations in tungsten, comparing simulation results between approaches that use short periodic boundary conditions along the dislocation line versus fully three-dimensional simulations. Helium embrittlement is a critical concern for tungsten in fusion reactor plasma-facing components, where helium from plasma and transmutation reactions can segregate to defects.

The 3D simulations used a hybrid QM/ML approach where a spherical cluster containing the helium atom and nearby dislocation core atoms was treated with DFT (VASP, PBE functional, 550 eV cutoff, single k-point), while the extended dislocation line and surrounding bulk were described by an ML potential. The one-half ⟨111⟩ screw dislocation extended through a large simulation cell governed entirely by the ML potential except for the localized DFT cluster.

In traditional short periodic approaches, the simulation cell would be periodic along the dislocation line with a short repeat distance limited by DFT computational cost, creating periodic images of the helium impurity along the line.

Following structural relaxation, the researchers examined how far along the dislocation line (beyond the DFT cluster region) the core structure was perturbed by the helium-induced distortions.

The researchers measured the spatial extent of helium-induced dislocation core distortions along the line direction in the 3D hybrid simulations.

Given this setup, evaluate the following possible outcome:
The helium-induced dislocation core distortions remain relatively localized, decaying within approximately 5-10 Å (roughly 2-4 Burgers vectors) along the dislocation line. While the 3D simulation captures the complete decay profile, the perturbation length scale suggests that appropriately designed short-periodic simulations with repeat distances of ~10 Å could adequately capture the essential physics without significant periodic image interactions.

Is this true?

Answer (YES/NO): NO